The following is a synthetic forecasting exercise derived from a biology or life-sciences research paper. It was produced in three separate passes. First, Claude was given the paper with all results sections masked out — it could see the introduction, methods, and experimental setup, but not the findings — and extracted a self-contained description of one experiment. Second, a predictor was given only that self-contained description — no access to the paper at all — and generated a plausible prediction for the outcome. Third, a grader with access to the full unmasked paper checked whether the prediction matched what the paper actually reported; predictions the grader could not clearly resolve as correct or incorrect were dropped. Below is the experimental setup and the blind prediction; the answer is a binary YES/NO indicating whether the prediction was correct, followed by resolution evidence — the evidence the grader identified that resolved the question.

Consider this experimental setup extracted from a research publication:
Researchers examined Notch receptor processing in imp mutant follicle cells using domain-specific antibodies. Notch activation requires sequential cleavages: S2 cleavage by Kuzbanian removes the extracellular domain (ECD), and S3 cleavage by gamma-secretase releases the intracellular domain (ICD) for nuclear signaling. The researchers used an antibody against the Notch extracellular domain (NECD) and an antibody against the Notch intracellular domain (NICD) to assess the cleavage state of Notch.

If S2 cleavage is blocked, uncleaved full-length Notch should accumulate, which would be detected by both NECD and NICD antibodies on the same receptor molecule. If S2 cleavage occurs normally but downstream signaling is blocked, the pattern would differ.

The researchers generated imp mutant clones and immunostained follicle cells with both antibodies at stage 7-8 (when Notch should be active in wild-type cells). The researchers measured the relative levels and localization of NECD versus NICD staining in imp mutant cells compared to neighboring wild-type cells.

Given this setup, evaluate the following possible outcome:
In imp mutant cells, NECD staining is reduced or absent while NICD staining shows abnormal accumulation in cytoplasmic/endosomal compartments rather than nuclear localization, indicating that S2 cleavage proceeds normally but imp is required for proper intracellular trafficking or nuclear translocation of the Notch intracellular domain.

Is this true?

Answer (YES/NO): NO